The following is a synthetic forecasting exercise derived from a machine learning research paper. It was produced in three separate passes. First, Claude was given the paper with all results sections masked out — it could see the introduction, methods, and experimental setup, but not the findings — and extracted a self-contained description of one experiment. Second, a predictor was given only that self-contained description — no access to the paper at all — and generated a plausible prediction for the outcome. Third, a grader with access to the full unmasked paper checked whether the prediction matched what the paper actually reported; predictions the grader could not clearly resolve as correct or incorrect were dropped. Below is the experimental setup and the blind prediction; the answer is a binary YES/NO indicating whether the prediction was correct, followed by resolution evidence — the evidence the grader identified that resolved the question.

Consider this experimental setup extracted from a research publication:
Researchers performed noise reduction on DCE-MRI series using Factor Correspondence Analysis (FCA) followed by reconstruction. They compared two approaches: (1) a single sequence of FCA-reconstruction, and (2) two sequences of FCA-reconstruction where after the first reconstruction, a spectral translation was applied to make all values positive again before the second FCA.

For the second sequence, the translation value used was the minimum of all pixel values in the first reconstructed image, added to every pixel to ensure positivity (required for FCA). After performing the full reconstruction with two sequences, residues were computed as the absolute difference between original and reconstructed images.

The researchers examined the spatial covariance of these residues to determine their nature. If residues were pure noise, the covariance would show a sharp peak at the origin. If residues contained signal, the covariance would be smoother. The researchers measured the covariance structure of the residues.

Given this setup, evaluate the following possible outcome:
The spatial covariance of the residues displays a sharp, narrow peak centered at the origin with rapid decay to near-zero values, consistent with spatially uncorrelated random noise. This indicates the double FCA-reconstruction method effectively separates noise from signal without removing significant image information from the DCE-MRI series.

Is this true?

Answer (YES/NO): YES